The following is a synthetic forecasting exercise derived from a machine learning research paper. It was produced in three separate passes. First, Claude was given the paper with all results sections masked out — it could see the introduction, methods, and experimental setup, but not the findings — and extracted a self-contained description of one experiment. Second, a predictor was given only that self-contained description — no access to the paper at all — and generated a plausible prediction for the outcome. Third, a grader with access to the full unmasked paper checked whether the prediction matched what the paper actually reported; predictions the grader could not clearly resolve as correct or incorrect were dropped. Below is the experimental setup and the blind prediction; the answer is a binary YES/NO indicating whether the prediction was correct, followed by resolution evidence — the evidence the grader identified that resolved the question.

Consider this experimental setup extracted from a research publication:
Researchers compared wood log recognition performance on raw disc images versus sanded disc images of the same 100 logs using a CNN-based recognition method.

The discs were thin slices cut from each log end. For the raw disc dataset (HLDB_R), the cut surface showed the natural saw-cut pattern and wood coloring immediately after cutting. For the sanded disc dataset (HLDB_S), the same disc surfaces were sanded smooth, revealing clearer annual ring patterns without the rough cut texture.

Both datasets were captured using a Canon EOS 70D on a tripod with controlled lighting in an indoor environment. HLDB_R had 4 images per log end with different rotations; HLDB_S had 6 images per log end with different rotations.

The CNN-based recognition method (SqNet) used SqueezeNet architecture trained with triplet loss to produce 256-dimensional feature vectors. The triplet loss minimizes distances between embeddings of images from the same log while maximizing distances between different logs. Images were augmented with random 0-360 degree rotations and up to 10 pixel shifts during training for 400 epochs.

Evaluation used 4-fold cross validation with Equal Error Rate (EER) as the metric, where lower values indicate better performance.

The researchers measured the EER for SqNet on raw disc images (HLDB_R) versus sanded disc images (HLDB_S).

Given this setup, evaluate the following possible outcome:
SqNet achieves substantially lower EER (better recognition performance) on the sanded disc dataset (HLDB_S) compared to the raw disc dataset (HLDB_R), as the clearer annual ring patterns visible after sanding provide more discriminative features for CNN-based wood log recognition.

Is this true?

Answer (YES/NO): NO